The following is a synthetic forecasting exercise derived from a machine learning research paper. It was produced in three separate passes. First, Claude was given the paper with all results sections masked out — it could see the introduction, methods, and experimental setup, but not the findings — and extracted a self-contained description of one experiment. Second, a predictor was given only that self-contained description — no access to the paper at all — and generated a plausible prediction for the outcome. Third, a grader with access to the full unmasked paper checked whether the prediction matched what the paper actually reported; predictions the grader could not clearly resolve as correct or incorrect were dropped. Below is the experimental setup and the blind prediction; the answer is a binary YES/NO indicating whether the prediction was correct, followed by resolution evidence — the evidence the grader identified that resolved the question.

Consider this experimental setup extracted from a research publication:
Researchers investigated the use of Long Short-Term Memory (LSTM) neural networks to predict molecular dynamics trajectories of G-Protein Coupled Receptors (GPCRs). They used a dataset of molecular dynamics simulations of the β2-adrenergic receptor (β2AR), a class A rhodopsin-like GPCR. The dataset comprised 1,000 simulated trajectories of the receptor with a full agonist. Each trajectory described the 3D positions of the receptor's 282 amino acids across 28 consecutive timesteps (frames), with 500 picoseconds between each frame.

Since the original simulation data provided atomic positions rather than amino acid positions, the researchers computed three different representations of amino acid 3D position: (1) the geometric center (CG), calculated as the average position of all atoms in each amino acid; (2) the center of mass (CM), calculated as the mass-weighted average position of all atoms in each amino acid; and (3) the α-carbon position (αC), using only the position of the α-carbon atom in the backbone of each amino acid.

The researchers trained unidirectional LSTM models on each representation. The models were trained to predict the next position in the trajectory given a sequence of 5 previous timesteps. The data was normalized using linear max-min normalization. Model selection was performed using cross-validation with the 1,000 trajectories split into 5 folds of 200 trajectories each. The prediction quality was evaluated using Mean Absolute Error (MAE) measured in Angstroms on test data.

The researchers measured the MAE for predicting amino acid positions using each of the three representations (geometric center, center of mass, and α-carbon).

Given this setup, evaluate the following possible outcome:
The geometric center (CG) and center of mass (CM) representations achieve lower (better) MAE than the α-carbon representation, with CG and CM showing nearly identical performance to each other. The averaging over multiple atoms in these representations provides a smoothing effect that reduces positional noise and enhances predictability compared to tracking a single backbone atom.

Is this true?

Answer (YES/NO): NO